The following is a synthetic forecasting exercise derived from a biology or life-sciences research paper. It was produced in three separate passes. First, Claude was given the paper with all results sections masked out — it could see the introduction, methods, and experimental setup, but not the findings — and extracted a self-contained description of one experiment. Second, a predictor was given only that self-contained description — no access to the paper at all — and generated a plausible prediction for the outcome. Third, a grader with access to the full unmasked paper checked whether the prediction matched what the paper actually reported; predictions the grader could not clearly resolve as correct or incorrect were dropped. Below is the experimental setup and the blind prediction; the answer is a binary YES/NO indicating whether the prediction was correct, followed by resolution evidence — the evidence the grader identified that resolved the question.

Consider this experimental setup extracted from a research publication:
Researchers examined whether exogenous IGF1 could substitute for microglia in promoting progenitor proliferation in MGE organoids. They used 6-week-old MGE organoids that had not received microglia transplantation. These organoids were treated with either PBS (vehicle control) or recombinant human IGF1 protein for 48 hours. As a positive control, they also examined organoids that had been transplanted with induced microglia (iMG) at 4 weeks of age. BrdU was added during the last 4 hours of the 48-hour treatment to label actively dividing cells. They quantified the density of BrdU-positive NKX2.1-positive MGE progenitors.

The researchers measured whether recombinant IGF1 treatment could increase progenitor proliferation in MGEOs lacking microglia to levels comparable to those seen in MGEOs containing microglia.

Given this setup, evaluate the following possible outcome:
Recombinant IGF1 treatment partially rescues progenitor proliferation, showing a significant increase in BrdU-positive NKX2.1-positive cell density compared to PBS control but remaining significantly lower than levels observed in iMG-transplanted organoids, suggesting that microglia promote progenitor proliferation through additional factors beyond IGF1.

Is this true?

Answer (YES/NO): NO